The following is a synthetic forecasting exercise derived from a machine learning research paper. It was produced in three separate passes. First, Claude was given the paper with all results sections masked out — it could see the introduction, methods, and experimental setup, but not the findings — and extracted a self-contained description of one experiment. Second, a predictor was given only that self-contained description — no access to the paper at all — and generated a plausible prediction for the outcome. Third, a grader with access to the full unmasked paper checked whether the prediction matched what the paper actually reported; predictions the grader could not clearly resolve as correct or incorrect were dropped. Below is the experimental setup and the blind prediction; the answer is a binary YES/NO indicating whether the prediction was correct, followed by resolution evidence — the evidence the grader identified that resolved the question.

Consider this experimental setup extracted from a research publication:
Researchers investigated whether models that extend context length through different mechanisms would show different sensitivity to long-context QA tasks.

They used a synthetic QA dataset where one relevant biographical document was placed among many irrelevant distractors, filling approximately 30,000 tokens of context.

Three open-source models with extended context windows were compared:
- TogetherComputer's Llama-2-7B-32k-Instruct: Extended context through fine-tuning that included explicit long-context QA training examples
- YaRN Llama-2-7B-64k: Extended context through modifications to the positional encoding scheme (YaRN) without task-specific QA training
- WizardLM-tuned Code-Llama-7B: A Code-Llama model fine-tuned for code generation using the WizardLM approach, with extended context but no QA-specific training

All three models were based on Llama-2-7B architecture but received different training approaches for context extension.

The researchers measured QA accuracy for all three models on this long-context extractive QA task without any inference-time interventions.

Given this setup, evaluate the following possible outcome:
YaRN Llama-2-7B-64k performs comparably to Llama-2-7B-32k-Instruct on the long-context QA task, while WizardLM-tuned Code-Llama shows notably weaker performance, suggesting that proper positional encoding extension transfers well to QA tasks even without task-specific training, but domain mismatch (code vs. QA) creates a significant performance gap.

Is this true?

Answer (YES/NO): NO